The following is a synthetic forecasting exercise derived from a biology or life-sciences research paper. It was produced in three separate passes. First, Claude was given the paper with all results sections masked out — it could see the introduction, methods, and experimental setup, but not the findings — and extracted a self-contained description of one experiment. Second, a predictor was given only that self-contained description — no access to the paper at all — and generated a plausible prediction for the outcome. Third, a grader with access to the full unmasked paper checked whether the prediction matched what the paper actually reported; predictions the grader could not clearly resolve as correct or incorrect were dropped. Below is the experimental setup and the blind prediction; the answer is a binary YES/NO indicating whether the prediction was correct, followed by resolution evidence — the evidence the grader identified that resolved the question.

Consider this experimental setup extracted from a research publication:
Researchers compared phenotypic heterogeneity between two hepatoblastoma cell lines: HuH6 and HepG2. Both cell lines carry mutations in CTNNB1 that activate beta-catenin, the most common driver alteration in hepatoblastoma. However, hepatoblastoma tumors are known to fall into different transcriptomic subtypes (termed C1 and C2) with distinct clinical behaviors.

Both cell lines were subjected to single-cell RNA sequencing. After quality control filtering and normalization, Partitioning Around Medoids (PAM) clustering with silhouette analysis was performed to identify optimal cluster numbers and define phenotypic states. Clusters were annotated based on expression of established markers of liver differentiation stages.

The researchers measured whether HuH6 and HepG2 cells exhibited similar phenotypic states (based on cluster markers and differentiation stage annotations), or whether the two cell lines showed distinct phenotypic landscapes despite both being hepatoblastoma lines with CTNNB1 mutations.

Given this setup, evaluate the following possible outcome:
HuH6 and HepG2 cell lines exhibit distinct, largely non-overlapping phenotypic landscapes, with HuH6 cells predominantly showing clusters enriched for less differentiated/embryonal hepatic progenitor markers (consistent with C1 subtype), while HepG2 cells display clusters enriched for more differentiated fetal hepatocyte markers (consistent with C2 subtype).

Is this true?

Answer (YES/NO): NO